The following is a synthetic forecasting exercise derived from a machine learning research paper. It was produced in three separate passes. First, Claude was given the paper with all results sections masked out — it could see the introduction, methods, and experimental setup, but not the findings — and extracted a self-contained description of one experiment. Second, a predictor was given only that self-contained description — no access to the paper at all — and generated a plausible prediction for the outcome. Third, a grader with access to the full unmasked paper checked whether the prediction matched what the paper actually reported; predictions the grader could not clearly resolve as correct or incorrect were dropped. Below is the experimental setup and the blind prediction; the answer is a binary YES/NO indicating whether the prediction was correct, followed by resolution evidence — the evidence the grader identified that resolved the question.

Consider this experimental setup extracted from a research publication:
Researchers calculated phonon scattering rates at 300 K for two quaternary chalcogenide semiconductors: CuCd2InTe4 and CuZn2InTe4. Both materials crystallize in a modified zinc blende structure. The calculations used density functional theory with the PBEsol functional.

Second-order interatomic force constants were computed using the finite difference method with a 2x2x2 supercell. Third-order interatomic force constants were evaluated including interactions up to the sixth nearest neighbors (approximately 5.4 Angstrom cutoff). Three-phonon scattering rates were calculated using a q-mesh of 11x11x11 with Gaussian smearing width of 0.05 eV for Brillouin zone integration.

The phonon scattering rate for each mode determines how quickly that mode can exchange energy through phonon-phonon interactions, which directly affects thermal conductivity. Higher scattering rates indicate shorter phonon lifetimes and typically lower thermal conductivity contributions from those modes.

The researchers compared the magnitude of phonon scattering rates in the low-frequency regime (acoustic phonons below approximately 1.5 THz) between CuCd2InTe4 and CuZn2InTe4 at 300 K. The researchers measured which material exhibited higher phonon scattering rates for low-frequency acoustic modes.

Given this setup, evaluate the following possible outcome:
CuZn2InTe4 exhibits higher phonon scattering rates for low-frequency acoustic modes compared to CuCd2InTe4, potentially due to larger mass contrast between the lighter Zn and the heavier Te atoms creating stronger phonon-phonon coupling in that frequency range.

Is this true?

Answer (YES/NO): NO